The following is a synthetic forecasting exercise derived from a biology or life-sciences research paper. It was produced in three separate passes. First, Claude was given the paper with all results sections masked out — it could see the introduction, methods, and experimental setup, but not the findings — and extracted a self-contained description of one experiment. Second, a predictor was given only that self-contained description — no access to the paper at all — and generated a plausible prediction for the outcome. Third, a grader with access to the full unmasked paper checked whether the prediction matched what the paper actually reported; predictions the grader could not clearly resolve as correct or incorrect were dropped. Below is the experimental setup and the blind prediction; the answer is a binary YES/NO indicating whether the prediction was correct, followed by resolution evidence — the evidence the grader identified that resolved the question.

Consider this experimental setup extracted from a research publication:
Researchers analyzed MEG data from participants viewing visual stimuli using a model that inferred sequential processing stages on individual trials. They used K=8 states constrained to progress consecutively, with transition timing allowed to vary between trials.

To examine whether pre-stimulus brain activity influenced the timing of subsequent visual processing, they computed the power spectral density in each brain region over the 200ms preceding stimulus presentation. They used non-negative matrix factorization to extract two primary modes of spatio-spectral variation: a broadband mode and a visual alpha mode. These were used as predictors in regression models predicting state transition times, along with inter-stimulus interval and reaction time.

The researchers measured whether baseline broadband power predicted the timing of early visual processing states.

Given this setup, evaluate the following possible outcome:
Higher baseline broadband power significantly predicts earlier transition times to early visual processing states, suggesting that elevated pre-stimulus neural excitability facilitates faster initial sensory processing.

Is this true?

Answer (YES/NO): YES